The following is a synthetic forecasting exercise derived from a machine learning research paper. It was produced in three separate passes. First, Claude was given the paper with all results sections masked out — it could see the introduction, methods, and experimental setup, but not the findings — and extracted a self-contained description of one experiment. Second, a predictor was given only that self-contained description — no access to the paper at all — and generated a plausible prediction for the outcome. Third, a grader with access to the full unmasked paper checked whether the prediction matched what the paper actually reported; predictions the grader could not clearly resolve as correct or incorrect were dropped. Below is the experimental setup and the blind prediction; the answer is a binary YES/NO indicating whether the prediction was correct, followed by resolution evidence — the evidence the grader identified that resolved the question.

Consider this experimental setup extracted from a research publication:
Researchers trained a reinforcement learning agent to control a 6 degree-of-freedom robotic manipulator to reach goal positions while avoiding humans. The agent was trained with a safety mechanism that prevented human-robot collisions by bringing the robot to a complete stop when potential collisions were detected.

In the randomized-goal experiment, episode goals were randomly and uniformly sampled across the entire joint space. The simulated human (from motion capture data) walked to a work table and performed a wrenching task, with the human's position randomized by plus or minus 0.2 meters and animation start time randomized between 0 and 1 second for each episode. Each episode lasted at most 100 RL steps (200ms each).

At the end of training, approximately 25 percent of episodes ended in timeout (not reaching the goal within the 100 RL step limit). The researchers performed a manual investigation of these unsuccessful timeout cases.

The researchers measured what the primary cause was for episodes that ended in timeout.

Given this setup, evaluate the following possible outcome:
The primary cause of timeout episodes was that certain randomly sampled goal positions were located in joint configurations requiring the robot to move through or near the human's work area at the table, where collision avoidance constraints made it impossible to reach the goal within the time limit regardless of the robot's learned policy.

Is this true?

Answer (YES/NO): YES